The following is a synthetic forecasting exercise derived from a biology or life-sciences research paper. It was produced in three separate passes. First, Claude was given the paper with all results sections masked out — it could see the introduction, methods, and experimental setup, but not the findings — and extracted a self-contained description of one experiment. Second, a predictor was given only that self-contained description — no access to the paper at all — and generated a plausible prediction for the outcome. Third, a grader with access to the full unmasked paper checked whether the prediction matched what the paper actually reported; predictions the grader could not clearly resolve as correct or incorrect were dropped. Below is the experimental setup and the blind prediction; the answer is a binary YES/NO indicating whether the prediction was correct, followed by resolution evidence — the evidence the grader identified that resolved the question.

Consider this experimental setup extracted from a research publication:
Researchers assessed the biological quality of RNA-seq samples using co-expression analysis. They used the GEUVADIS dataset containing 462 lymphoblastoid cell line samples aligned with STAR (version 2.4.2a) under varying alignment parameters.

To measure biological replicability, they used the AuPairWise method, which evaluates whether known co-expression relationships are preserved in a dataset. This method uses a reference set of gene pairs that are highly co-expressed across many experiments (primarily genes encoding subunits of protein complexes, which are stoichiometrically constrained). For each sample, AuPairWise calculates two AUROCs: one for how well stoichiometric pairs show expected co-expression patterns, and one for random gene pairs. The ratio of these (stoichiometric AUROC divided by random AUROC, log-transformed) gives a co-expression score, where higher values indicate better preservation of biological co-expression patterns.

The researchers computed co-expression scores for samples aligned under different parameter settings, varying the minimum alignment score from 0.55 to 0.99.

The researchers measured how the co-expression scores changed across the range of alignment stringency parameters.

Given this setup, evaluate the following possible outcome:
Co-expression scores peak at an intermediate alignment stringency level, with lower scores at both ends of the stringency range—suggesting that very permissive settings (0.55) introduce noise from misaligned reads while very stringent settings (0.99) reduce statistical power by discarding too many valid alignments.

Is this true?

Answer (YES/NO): NO